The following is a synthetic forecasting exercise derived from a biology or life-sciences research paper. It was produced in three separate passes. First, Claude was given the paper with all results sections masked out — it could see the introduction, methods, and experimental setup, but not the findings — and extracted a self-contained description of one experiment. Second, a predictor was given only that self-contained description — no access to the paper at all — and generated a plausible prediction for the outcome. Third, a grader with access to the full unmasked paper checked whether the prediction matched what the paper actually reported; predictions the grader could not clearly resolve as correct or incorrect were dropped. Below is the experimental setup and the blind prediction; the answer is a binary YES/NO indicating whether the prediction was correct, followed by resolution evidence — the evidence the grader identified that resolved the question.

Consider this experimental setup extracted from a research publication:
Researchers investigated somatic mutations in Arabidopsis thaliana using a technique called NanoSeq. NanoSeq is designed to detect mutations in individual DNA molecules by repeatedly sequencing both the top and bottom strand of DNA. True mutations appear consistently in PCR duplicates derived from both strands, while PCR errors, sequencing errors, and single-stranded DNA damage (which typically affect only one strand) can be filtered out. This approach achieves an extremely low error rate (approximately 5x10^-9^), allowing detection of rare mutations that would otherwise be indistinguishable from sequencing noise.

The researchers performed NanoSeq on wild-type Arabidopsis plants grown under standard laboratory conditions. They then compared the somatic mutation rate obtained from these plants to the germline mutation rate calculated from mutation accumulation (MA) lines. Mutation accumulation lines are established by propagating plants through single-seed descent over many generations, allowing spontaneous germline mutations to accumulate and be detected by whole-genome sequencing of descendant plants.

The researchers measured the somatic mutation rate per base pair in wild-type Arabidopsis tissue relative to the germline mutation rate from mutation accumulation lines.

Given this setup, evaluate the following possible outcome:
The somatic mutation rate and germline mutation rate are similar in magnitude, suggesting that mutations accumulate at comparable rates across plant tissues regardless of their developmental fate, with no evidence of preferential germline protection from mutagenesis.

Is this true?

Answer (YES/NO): NO